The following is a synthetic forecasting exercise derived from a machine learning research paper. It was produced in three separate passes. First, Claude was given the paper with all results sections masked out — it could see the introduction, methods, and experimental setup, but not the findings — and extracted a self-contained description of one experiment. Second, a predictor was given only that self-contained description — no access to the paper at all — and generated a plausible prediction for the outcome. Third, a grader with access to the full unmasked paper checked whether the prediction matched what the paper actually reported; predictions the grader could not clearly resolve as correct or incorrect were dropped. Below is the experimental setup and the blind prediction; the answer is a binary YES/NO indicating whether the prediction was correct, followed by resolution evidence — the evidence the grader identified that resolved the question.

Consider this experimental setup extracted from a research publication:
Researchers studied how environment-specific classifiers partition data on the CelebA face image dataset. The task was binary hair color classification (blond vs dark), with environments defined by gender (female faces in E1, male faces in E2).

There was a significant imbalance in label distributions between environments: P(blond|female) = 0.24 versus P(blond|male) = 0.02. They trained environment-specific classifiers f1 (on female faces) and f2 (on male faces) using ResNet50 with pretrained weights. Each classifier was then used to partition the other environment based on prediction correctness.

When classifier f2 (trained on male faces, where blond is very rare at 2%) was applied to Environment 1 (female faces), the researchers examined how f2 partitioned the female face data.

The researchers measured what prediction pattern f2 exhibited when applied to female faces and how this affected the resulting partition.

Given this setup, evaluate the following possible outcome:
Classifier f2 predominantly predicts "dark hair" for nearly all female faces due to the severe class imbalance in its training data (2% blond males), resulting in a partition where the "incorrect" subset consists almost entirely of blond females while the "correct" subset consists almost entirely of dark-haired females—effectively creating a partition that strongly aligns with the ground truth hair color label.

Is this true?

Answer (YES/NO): YES